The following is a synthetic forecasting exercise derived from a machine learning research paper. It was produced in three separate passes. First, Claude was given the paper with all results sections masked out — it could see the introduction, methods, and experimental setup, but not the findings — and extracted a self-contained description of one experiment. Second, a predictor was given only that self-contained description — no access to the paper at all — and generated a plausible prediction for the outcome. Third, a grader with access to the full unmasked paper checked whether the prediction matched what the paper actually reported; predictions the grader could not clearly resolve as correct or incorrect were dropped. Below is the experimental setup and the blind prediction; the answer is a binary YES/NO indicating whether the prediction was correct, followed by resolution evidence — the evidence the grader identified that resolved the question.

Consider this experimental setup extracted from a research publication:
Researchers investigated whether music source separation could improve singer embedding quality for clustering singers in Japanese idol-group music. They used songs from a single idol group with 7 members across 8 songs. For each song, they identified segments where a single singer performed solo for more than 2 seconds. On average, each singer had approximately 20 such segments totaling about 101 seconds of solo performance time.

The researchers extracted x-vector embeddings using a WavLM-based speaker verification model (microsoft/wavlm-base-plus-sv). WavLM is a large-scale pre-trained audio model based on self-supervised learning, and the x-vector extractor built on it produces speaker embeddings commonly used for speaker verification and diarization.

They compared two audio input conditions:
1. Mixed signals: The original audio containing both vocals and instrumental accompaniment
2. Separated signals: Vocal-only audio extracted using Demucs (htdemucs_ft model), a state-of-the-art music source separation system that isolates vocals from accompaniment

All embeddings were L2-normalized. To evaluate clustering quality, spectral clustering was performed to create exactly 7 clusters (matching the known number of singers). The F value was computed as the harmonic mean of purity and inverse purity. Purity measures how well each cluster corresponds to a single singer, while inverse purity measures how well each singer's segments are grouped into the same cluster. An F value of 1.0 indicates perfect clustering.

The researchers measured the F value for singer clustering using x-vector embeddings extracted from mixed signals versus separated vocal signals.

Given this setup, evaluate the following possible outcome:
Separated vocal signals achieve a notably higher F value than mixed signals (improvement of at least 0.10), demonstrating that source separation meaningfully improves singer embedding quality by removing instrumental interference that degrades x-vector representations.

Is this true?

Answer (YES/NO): NO